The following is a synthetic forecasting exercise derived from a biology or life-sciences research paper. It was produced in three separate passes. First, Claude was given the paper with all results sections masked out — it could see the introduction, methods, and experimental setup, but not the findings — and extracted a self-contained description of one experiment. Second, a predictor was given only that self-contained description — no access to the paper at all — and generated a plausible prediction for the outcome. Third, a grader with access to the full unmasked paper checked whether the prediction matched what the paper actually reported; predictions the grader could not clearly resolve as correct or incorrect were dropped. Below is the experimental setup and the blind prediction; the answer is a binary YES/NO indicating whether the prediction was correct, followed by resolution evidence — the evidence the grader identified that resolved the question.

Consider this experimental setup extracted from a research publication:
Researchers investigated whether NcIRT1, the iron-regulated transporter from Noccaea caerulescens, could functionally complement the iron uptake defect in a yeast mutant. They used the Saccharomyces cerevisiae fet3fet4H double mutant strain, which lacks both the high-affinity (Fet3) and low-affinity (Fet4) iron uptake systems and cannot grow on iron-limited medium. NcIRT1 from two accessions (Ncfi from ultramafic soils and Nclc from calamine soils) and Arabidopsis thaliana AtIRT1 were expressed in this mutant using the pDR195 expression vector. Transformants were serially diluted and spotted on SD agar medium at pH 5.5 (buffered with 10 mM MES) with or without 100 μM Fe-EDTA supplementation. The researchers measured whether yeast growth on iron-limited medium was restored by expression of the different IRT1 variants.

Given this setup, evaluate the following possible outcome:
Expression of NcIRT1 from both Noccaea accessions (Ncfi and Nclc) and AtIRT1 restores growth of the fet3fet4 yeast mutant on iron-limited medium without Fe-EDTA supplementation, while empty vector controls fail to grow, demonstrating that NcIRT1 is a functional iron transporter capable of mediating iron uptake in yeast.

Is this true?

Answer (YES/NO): NO